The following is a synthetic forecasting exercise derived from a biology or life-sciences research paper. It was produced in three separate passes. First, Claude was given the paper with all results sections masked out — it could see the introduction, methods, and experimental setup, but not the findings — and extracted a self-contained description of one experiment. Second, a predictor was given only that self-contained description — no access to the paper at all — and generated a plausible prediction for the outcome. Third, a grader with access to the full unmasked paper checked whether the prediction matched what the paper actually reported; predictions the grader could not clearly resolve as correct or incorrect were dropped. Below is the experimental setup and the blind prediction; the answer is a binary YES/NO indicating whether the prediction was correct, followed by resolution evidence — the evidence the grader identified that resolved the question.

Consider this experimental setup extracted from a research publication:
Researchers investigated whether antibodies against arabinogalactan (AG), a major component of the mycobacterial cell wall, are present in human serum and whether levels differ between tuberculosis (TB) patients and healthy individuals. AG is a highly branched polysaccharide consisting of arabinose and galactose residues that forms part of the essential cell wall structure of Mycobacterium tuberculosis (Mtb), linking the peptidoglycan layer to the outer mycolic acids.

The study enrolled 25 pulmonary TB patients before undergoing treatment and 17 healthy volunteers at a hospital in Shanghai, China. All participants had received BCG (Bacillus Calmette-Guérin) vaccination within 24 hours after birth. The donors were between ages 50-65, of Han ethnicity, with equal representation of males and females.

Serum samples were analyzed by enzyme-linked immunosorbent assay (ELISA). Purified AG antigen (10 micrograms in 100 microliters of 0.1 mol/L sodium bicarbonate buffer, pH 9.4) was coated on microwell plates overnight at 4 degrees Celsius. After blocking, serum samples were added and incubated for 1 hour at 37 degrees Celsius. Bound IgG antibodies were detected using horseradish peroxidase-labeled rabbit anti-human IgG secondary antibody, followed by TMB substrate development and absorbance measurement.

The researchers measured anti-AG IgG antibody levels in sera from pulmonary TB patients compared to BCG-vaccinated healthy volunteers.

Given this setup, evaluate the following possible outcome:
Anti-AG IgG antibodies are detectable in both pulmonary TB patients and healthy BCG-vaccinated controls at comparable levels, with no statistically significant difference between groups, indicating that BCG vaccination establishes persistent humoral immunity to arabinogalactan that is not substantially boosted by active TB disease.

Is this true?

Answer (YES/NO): NO